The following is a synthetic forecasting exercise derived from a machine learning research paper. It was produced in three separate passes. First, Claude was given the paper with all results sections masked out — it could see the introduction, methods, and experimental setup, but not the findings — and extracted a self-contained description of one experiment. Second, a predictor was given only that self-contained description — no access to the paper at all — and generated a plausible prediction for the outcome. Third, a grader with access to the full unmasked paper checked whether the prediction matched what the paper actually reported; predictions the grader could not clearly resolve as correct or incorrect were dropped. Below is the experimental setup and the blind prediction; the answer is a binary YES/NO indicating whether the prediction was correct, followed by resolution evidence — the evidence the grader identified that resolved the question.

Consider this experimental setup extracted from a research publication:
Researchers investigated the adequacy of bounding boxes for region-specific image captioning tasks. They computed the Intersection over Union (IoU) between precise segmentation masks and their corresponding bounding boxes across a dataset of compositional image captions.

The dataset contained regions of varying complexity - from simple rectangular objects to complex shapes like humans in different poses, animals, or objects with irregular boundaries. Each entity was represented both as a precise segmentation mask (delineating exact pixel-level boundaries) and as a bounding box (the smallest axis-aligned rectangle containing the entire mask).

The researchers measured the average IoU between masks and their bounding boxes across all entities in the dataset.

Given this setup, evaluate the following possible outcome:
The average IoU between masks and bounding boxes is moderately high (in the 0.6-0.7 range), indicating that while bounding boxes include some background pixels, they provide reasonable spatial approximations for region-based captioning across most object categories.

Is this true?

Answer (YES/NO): NO